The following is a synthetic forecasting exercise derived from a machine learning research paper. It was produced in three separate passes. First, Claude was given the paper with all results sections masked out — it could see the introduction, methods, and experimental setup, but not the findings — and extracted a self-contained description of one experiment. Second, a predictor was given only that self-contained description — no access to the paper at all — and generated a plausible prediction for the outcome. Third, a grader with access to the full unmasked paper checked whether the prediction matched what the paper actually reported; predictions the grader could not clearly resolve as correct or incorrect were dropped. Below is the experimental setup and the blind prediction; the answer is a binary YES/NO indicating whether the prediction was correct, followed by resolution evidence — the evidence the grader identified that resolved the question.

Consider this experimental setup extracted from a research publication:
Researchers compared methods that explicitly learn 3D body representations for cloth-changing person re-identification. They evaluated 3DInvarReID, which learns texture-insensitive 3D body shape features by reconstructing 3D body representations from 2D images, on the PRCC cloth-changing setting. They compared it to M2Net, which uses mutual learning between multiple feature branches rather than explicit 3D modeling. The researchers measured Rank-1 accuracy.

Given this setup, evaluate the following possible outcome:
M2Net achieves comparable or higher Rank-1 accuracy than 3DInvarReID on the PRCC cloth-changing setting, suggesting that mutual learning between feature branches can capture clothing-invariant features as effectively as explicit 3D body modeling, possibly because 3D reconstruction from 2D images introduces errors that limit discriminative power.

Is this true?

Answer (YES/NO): YES